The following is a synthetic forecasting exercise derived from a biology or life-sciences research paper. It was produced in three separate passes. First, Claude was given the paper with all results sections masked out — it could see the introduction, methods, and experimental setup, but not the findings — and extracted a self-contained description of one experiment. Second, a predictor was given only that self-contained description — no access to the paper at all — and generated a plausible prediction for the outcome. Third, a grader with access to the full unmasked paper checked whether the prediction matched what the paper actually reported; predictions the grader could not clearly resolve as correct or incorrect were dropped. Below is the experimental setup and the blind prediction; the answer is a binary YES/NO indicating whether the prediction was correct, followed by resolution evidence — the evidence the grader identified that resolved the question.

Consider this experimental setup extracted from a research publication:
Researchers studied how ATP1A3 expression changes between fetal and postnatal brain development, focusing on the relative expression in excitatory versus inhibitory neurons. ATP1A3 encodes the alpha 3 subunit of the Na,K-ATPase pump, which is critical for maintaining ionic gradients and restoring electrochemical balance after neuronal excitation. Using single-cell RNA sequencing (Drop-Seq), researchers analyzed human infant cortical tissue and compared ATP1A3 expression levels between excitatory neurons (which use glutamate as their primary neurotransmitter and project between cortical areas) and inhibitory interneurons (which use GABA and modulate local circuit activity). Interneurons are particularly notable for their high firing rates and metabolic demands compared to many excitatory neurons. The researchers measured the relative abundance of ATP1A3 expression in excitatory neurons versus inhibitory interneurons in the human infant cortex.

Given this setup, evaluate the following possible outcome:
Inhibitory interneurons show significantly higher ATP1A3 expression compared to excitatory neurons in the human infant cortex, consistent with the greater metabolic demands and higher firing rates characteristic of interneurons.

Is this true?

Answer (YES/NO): YES